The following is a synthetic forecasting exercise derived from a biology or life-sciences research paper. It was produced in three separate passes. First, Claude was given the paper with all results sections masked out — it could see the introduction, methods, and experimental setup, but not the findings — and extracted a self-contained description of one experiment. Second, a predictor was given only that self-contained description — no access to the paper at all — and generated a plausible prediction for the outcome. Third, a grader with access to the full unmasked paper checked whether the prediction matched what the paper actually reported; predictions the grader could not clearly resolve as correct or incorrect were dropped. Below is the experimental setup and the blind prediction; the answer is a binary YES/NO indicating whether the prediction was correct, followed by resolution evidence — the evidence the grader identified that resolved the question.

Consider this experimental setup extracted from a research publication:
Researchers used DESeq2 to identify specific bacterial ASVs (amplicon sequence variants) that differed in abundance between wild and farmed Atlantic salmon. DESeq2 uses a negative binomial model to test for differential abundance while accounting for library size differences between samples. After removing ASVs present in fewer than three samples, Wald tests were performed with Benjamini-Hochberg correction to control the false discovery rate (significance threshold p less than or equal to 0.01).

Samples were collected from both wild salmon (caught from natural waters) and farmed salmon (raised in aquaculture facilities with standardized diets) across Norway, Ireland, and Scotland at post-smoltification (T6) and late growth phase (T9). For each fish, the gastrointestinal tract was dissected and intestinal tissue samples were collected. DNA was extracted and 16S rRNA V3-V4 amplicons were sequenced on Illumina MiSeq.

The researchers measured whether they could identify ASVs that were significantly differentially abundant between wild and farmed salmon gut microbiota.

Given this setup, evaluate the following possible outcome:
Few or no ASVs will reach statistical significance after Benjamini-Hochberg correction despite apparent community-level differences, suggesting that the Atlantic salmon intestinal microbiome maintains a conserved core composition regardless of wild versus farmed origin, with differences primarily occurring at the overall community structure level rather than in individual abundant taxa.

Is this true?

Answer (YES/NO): NO